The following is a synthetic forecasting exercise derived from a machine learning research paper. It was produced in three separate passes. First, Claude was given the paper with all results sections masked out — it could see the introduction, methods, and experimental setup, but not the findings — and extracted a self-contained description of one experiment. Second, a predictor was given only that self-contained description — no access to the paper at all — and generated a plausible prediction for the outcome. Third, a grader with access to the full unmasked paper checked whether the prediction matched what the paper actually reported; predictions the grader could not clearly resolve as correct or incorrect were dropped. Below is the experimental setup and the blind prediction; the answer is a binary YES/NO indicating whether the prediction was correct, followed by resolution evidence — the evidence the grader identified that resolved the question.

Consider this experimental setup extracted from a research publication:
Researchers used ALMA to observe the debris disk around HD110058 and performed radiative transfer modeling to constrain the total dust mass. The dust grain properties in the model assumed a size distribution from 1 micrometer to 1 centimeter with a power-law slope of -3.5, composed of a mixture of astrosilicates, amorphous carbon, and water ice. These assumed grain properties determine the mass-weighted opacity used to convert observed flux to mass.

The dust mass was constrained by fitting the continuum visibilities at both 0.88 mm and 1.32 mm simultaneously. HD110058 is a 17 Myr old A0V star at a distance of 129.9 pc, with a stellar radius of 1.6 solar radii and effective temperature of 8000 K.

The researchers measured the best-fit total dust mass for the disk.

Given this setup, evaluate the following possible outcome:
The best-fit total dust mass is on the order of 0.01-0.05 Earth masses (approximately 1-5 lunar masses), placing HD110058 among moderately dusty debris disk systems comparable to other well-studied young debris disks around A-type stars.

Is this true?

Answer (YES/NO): NO